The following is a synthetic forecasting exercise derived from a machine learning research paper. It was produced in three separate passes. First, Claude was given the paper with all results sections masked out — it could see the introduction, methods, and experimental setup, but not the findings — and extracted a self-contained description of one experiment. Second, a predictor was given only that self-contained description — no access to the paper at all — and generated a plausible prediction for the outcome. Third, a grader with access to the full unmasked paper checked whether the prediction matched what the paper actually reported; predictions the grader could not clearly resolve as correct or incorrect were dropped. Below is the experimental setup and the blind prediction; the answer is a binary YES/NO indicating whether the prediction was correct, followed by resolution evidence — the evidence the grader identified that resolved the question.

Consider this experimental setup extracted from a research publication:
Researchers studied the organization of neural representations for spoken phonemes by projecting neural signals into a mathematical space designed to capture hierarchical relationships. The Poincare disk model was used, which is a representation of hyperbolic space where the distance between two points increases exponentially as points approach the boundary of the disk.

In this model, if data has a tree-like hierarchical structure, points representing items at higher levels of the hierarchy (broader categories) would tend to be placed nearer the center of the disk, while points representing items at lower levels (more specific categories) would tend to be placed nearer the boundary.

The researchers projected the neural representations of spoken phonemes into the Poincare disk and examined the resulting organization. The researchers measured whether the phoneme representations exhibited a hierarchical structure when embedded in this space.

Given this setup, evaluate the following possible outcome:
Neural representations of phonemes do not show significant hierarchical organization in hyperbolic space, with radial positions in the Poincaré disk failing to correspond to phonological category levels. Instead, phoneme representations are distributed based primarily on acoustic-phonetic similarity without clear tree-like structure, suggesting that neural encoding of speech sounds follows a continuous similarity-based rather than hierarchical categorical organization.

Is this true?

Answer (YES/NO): NO